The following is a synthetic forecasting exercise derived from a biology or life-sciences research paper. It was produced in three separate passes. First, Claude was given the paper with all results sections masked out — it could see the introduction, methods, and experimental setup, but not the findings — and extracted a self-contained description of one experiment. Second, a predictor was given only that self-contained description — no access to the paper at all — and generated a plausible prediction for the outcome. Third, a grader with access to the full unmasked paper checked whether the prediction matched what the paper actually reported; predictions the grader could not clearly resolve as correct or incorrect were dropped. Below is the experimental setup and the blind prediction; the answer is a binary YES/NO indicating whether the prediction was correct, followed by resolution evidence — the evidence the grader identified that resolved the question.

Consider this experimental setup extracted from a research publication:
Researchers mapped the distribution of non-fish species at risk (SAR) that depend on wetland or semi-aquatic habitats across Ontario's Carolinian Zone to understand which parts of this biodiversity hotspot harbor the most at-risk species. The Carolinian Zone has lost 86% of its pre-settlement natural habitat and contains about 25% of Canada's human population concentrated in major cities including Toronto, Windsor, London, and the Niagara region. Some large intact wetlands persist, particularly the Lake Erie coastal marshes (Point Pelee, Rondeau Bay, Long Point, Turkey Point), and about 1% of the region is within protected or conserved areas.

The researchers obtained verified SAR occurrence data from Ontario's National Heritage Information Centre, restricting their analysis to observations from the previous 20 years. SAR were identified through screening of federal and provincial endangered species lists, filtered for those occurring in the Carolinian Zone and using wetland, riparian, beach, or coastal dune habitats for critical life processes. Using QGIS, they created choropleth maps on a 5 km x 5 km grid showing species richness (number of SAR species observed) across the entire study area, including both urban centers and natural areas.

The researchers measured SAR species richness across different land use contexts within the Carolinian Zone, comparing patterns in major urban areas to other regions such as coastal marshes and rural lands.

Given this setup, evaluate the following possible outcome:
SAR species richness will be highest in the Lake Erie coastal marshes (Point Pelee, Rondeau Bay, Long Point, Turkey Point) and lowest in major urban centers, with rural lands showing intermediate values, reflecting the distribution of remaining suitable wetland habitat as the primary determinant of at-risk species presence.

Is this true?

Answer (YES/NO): NO